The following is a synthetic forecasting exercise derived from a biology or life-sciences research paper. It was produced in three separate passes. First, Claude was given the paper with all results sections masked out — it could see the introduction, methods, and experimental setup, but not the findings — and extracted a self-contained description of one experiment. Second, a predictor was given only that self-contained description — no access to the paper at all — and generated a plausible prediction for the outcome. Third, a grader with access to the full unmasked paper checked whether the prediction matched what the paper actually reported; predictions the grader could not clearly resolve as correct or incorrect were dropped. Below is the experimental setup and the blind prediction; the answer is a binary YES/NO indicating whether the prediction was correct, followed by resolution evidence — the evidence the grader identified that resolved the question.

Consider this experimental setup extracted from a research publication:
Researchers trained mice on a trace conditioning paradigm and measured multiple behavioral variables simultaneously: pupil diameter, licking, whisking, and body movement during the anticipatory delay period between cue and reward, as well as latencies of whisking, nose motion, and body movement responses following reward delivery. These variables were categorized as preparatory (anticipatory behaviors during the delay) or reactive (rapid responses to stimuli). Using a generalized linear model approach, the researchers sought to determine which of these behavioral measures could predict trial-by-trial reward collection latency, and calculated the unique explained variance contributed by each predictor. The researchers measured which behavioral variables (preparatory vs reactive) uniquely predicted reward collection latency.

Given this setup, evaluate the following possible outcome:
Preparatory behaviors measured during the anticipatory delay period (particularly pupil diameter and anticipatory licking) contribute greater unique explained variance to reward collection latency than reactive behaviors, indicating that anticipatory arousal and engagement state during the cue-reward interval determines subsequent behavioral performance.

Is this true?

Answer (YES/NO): NO